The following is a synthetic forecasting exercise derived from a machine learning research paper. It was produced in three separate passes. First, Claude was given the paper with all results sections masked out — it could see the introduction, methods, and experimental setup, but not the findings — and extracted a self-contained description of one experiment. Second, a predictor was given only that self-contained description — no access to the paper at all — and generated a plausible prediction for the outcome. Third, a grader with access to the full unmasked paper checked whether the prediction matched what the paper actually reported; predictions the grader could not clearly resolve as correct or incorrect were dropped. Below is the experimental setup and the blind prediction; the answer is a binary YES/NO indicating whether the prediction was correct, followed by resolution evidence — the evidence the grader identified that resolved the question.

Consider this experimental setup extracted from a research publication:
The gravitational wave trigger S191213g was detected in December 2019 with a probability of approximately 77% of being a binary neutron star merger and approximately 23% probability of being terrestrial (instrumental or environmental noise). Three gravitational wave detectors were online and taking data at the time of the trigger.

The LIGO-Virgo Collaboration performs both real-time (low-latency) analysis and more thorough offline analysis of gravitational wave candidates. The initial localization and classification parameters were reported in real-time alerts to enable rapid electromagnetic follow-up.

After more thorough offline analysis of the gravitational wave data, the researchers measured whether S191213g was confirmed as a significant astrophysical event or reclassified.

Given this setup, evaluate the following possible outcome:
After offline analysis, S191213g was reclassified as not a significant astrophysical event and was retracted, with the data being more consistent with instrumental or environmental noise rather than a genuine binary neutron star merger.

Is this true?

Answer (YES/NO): YES